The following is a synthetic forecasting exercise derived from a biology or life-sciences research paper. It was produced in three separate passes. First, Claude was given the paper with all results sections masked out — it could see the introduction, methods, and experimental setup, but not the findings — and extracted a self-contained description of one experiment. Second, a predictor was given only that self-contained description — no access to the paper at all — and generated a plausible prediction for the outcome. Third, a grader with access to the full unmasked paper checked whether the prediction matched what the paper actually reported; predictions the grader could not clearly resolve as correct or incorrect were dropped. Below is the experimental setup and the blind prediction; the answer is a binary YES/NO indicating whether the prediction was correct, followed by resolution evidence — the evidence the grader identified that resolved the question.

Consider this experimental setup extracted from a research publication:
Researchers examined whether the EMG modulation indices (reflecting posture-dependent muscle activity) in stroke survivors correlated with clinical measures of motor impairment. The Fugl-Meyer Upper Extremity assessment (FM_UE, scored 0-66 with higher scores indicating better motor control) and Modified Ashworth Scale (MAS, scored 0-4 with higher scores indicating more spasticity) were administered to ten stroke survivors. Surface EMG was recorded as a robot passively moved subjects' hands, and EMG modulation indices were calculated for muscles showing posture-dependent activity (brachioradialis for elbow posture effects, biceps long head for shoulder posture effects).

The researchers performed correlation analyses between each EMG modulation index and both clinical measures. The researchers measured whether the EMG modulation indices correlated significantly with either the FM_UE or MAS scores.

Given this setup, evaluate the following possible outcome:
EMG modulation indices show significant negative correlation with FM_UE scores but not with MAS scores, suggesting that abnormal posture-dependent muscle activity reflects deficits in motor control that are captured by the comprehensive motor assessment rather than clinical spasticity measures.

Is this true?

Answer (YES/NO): NO